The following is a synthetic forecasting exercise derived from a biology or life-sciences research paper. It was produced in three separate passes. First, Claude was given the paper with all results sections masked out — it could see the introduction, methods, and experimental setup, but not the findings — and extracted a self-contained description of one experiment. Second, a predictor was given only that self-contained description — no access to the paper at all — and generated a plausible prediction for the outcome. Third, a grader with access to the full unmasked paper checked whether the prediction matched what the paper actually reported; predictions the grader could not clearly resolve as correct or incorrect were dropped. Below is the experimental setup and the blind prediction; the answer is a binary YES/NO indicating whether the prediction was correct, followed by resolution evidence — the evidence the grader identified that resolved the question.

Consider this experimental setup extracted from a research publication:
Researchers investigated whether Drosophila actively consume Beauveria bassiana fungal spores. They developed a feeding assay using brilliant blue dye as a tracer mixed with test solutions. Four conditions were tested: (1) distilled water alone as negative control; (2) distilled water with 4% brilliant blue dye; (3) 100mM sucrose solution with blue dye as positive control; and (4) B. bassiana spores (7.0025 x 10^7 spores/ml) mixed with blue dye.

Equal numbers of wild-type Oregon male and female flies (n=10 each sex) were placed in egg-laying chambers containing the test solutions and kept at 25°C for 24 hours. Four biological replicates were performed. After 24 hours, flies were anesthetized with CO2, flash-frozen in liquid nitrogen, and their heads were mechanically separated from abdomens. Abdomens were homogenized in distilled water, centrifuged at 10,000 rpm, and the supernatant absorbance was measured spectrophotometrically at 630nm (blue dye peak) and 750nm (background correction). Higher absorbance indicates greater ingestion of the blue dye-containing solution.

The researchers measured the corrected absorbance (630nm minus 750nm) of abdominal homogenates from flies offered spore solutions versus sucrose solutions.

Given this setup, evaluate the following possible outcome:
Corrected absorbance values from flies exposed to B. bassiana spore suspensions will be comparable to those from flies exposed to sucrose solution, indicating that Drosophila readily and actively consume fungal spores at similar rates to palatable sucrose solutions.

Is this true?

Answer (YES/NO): YES